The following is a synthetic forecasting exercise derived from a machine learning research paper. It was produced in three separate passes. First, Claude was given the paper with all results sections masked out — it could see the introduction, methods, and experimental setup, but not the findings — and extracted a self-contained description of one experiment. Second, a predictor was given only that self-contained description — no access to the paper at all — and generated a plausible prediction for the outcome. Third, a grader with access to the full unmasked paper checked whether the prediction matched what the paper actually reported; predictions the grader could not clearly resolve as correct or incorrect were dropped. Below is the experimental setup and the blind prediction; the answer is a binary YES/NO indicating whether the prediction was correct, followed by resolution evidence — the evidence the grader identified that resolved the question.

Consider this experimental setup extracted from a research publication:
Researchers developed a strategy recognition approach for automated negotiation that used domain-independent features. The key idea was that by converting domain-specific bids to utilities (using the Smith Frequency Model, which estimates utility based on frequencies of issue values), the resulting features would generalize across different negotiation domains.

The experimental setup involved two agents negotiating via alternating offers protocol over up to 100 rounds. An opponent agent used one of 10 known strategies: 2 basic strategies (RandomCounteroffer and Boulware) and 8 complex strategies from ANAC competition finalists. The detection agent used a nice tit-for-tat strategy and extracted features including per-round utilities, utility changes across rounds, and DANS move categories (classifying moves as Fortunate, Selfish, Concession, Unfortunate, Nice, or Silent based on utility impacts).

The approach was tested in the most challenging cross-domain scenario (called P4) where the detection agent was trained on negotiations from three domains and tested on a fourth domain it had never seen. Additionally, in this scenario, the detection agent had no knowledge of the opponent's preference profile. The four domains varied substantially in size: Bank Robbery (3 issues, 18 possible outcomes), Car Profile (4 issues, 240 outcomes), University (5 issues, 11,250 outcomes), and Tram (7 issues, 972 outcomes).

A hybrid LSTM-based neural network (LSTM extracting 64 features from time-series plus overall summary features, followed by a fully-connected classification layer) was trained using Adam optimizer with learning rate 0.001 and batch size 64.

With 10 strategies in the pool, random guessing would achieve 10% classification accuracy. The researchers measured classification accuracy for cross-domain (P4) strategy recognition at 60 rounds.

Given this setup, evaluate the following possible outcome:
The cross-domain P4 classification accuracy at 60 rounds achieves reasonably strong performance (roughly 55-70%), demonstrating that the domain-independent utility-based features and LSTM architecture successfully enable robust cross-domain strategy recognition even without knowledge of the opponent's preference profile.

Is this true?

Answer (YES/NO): NO